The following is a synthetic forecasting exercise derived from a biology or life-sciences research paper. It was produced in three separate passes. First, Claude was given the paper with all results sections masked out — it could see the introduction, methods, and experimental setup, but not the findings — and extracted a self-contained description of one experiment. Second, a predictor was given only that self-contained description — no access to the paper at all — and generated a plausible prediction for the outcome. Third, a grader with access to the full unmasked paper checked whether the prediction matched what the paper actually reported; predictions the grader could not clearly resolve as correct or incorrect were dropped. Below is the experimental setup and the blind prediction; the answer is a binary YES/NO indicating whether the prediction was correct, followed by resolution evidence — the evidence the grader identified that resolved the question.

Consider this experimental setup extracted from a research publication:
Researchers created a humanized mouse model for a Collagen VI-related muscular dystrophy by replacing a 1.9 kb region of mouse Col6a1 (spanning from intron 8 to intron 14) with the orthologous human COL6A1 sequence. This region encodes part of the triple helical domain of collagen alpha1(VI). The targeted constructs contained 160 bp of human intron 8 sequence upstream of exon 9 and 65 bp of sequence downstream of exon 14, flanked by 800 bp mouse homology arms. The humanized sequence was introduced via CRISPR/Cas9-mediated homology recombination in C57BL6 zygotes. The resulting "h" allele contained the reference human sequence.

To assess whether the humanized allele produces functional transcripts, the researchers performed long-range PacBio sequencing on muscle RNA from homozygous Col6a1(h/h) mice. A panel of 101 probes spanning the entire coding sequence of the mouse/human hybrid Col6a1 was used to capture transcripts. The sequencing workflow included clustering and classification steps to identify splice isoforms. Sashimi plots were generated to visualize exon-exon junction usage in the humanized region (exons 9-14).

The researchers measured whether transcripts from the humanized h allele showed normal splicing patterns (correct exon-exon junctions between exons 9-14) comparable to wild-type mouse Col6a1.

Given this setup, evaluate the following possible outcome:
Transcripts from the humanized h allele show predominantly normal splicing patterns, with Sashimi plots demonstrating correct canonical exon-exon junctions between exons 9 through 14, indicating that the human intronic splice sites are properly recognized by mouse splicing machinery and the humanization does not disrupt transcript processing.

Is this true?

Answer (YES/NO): YES